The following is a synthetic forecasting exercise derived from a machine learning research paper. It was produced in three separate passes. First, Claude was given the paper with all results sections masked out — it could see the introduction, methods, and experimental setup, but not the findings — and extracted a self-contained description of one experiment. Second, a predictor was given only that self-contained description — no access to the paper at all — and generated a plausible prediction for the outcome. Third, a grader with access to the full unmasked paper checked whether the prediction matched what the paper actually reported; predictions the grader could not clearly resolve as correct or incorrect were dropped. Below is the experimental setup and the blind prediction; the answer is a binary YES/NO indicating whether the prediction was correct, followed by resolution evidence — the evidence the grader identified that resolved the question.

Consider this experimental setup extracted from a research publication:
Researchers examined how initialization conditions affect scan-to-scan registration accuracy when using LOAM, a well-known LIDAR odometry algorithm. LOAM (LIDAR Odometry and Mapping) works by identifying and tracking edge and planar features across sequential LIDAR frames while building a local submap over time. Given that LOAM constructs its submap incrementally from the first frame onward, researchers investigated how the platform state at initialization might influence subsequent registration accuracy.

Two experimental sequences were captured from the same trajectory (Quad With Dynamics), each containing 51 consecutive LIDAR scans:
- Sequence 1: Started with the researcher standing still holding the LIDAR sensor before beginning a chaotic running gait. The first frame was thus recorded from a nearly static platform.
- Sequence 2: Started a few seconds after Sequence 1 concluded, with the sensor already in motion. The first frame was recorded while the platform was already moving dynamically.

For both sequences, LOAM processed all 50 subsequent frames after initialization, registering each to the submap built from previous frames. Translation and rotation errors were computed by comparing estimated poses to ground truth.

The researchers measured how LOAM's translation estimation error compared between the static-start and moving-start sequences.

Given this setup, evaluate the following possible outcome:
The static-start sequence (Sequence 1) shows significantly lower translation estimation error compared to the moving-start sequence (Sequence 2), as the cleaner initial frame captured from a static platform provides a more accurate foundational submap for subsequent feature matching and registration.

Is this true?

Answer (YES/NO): YES